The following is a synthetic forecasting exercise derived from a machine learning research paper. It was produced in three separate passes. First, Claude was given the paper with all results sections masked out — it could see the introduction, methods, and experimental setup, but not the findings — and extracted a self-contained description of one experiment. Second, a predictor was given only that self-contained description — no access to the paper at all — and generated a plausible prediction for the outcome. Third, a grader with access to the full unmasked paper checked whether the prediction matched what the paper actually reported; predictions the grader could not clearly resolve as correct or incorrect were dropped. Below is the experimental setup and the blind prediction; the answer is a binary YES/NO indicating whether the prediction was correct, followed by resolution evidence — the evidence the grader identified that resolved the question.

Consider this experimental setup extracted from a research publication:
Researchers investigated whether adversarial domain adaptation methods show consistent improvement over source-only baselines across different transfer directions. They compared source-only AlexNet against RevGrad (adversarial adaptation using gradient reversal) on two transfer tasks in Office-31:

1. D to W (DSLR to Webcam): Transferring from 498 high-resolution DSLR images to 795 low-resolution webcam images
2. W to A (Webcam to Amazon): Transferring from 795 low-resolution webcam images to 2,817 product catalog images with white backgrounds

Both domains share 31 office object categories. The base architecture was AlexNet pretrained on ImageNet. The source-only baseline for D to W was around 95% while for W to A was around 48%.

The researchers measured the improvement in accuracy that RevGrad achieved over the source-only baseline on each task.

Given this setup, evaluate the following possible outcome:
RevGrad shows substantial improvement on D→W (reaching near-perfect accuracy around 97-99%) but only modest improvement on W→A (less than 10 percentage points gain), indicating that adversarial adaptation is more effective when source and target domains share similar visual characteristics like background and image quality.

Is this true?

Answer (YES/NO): NO